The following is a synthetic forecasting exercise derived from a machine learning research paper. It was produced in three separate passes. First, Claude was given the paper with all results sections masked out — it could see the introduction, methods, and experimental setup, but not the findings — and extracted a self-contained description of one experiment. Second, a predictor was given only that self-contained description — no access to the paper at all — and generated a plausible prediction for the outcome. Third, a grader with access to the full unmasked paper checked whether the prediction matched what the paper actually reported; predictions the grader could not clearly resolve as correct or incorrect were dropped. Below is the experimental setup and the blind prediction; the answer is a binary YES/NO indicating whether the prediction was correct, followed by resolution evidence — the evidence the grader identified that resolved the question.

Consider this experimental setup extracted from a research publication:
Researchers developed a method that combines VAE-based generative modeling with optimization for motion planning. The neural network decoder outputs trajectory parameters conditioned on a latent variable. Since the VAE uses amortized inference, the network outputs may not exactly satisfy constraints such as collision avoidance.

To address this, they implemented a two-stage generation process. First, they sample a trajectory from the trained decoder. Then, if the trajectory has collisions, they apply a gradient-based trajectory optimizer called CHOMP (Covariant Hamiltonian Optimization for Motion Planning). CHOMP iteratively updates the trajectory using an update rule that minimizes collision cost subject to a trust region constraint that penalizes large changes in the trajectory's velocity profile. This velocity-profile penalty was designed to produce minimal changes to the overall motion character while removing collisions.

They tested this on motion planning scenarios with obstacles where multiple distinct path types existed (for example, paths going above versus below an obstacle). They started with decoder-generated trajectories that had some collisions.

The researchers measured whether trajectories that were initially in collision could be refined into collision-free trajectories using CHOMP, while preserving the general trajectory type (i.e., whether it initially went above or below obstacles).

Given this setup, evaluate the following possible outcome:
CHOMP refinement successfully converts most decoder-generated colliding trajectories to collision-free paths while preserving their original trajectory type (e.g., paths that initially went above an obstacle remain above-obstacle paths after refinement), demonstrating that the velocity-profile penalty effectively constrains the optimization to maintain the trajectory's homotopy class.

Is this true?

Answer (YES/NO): YES